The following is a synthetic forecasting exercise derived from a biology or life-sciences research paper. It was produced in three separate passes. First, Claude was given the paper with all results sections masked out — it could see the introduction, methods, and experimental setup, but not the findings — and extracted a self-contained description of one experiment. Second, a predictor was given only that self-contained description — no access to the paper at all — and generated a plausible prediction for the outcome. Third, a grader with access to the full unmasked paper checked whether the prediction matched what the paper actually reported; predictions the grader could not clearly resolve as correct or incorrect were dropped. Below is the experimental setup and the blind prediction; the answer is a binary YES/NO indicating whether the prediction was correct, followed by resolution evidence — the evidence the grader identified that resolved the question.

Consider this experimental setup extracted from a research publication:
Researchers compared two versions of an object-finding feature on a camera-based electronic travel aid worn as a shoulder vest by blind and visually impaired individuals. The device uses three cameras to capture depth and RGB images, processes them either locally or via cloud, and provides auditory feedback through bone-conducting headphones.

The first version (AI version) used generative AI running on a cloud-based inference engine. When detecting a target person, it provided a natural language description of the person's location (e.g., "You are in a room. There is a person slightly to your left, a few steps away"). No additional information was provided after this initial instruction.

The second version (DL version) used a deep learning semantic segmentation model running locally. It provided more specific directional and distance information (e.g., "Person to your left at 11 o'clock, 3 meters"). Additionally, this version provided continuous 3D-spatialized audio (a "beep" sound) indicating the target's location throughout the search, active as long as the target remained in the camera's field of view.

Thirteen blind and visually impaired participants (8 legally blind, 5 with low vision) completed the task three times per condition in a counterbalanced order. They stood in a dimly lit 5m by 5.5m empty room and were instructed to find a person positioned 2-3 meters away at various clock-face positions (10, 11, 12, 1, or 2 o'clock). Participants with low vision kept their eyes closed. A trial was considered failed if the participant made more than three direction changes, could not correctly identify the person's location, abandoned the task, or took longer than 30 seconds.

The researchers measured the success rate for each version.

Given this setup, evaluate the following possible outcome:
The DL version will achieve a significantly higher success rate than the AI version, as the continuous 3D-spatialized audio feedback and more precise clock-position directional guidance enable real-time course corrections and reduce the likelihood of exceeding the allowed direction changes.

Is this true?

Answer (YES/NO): NO